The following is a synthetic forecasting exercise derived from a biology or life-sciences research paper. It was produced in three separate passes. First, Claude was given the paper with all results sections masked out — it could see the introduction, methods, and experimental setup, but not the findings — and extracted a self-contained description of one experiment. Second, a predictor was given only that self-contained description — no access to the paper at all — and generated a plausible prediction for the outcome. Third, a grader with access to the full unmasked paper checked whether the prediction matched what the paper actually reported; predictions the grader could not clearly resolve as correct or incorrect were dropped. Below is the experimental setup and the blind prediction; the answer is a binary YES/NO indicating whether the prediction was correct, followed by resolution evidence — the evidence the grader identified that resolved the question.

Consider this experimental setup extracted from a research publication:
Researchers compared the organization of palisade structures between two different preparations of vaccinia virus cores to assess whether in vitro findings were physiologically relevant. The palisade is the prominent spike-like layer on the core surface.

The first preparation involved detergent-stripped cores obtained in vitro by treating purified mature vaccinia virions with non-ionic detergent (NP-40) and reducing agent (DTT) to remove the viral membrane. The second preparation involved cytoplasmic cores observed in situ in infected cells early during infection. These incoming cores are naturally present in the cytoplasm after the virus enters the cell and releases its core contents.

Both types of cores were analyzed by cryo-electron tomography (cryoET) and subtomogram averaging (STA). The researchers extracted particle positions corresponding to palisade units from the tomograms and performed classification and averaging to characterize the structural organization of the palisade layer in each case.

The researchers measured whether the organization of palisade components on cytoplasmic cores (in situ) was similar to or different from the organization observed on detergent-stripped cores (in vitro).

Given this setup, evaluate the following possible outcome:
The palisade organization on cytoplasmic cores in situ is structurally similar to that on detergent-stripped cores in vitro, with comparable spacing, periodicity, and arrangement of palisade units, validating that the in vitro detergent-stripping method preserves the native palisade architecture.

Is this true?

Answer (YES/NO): YES